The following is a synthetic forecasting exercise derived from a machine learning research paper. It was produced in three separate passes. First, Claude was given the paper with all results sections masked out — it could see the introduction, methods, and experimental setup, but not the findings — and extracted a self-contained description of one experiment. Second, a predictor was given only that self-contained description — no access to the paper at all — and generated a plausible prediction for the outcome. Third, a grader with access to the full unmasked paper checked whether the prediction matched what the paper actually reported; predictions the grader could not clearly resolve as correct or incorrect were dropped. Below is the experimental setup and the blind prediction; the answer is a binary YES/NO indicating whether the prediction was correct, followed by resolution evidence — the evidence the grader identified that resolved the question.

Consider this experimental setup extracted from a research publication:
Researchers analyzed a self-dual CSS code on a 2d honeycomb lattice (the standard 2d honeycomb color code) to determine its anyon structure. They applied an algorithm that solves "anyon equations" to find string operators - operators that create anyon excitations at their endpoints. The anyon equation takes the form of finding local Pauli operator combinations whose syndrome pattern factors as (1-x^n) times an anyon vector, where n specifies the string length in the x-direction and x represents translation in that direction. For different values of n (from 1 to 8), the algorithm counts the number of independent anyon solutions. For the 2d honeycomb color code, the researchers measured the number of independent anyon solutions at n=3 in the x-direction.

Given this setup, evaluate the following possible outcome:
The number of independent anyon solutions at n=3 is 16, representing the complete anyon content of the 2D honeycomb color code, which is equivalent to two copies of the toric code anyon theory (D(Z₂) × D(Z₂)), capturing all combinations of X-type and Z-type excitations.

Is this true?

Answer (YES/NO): NO